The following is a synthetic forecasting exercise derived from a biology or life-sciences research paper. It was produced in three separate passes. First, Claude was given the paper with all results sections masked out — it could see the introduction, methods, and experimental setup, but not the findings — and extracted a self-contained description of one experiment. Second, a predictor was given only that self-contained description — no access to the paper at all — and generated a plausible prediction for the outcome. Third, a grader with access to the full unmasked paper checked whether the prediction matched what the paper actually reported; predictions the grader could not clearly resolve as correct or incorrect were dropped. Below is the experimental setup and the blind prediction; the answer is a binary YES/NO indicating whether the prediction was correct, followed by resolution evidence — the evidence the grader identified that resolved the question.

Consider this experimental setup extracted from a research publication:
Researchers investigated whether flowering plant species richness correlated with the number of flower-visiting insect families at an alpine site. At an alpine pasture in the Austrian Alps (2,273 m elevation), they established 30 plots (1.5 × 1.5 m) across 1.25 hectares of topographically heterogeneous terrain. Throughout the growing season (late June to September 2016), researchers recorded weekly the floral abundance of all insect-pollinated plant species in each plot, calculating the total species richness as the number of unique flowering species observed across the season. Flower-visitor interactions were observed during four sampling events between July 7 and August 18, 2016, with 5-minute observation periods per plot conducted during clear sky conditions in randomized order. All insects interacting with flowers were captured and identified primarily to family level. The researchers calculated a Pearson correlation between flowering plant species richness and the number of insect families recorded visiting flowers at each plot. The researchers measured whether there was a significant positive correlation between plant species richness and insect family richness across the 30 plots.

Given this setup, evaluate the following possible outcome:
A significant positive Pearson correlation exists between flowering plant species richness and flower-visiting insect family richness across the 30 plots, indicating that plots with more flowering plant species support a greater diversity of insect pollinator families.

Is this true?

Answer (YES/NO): YES